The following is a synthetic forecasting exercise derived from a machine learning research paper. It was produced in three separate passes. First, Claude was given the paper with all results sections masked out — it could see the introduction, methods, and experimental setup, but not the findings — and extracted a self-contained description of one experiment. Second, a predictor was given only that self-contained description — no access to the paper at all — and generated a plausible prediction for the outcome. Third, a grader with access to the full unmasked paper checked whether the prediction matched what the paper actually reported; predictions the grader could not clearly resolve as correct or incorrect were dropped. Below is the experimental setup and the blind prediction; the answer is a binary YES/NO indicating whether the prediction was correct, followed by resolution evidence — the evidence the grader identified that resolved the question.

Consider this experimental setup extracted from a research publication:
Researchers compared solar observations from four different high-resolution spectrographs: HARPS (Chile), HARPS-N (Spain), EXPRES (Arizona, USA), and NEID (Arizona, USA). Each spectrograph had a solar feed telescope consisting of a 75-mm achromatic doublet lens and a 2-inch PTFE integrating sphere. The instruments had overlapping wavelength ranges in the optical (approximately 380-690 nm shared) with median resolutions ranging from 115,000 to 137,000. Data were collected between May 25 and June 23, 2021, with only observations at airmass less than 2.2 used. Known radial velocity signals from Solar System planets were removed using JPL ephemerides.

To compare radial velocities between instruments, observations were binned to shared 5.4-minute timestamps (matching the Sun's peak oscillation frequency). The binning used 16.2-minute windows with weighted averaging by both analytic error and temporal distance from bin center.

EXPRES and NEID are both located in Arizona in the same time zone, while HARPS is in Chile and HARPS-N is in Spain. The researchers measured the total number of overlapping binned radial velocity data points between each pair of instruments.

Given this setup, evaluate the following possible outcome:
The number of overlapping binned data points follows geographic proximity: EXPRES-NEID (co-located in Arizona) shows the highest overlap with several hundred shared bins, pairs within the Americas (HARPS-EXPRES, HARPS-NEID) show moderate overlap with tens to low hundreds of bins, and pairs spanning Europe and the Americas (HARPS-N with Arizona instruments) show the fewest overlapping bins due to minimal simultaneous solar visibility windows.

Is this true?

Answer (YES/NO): NO